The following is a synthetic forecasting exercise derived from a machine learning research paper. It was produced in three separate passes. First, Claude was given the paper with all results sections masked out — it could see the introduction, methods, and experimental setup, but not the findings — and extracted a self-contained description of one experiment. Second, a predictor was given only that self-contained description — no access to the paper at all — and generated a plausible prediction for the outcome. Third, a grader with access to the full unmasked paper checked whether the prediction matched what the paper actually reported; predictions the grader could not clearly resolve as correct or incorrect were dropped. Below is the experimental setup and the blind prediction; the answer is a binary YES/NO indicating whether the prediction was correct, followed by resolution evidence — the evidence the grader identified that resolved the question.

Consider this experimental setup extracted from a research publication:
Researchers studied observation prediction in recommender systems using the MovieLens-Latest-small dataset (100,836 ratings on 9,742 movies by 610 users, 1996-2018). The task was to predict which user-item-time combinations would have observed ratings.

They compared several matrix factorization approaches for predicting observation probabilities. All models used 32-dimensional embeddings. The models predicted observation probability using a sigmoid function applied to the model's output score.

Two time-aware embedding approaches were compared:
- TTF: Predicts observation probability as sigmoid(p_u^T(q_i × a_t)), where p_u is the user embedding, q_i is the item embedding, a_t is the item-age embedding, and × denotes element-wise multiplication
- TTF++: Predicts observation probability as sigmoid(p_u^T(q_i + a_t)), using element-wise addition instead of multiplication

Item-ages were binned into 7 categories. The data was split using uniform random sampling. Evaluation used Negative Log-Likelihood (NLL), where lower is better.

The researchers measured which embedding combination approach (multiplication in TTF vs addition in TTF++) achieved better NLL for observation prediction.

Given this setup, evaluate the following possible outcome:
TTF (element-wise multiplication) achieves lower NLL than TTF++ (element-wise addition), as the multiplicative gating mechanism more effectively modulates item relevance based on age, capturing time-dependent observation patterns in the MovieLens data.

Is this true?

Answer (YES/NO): NO